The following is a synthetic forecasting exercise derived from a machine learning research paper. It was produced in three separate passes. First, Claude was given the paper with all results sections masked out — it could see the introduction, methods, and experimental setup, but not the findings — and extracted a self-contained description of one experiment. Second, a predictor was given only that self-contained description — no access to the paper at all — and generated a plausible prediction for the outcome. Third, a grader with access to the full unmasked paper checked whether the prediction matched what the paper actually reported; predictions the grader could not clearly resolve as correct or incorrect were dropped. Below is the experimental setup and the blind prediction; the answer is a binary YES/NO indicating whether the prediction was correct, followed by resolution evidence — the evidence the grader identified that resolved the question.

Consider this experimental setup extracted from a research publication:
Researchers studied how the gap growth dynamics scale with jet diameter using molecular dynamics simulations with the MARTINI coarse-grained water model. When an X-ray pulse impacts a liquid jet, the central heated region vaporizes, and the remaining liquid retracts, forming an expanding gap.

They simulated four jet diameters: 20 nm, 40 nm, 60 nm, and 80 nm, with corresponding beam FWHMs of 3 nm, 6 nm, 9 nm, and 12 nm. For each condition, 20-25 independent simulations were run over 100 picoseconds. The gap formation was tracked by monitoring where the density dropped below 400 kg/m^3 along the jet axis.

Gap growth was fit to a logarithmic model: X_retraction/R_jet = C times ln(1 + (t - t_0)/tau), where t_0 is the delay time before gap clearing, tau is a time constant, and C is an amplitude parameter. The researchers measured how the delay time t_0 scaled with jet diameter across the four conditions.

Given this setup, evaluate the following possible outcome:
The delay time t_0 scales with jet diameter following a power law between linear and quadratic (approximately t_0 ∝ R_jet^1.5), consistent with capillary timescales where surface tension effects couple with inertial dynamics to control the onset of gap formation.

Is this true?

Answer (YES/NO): NO